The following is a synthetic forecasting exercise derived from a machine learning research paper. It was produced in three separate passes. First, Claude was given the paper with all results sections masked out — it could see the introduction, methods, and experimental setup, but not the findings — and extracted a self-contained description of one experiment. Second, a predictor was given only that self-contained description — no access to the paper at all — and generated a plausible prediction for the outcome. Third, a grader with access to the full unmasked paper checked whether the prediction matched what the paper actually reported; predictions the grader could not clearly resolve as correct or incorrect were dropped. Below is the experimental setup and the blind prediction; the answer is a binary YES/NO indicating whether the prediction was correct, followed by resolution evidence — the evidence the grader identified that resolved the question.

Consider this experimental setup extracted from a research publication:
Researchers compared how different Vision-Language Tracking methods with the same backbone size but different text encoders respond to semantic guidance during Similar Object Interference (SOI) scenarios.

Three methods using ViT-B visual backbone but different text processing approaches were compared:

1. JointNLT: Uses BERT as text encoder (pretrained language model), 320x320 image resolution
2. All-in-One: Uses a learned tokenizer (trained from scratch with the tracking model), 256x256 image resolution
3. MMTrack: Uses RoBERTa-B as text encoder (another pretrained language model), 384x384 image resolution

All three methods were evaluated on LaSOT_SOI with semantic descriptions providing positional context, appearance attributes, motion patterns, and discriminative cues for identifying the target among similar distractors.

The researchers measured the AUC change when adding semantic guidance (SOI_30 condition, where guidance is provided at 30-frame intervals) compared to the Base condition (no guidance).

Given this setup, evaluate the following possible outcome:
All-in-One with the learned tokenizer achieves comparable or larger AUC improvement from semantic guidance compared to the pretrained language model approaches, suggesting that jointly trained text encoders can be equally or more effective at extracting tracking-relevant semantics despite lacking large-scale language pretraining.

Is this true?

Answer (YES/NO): YES